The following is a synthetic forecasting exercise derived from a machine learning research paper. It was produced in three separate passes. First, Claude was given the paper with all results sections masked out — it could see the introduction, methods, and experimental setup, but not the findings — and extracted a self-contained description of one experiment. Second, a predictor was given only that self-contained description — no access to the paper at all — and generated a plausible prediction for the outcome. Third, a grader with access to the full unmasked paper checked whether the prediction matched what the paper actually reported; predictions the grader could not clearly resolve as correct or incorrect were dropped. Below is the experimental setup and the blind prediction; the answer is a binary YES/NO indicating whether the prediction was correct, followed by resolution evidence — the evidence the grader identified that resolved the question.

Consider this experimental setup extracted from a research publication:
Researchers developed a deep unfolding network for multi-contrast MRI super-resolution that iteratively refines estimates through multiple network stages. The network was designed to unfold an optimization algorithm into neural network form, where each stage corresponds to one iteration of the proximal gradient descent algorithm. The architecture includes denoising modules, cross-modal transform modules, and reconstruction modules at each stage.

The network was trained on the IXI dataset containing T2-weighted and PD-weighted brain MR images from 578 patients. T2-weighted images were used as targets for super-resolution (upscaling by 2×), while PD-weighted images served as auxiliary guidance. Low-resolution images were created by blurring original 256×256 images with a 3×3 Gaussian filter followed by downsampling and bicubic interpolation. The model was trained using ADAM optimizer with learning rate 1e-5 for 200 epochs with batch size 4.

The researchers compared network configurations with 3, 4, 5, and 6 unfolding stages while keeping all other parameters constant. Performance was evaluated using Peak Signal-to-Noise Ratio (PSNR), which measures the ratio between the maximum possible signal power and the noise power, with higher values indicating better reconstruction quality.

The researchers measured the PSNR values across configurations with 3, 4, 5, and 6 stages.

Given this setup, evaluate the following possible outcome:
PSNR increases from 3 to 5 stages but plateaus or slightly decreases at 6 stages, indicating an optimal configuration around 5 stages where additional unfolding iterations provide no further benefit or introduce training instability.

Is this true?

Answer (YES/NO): NO